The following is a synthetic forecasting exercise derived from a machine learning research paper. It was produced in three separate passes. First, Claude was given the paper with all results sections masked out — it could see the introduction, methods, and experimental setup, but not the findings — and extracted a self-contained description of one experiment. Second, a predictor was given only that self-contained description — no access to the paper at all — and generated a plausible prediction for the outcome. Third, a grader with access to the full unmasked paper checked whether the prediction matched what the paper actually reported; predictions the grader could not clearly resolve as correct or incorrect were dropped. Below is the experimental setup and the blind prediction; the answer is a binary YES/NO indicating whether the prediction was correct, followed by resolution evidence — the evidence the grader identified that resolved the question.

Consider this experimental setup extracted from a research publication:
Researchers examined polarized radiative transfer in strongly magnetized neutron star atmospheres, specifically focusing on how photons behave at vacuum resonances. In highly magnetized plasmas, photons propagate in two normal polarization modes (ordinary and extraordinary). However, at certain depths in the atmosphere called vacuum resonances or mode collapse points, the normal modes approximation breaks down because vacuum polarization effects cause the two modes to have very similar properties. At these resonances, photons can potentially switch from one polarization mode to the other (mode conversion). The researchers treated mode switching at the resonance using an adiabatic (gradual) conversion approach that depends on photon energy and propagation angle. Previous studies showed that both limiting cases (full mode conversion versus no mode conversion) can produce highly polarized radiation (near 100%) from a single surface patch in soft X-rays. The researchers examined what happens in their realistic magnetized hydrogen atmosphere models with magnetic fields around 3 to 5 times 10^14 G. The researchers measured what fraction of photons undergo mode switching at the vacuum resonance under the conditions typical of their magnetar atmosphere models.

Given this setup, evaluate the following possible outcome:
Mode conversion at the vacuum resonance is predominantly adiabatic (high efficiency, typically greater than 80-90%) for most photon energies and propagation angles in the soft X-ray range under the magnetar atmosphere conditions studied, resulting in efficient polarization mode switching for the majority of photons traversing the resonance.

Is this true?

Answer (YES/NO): YES